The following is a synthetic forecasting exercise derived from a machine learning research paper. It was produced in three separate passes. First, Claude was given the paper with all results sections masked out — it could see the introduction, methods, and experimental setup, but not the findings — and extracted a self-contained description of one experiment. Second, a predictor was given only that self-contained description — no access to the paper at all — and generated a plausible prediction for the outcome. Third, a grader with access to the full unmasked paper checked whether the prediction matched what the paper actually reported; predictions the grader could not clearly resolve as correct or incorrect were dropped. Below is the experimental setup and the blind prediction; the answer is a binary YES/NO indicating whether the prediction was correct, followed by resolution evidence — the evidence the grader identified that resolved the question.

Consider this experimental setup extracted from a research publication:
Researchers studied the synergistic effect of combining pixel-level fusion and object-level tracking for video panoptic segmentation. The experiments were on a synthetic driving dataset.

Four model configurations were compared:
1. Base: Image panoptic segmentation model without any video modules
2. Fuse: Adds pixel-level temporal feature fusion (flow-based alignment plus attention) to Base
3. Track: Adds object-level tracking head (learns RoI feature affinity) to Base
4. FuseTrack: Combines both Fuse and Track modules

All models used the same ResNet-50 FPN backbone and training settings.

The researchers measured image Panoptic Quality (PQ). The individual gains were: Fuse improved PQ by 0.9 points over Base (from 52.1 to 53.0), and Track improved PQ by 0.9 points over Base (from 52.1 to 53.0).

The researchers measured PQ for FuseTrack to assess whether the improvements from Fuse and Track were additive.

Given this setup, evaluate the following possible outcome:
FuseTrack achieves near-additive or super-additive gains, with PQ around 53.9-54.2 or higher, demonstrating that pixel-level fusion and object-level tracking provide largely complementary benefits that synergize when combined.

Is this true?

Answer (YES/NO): YES